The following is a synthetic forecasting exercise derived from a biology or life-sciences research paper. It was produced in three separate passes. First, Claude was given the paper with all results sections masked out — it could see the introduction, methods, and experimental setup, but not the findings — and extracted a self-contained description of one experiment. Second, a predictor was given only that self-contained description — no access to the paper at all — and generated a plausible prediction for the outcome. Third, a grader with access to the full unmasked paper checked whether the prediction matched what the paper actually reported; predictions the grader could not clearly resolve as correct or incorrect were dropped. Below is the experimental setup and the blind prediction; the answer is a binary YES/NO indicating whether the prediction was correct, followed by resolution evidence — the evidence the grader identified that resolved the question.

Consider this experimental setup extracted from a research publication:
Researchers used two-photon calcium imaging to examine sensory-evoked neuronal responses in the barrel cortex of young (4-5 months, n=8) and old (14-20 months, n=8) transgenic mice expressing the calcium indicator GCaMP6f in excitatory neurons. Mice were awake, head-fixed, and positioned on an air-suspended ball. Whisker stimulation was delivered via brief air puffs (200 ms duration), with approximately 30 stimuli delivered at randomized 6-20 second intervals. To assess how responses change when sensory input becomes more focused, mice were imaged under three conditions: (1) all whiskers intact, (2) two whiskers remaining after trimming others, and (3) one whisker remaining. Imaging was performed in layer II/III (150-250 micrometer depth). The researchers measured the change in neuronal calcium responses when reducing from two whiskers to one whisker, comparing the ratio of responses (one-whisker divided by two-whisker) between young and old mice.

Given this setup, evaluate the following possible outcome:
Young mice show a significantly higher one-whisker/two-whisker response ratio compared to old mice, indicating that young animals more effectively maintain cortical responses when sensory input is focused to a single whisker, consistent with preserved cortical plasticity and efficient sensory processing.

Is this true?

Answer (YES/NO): NO